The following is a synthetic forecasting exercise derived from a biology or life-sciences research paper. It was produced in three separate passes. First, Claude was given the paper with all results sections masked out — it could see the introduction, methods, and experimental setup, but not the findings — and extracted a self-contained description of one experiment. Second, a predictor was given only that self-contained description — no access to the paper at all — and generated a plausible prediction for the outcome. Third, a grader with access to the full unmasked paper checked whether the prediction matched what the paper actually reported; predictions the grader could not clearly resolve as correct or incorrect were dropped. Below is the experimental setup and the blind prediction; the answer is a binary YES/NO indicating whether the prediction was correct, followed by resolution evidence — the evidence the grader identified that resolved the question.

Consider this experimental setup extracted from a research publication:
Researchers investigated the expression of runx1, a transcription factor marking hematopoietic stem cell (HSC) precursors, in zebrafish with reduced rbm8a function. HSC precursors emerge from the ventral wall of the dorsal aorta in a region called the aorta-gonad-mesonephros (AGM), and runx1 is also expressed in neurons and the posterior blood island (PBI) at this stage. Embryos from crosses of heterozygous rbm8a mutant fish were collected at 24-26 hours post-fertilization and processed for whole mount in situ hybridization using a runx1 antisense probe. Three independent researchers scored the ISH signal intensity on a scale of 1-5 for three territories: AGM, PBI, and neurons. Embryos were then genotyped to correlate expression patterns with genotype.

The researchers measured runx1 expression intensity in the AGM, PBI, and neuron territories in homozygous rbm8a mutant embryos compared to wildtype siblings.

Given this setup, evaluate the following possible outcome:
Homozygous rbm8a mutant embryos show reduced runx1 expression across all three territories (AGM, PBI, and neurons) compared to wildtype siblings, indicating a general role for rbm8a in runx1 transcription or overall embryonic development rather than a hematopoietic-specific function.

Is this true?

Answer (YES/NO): NO